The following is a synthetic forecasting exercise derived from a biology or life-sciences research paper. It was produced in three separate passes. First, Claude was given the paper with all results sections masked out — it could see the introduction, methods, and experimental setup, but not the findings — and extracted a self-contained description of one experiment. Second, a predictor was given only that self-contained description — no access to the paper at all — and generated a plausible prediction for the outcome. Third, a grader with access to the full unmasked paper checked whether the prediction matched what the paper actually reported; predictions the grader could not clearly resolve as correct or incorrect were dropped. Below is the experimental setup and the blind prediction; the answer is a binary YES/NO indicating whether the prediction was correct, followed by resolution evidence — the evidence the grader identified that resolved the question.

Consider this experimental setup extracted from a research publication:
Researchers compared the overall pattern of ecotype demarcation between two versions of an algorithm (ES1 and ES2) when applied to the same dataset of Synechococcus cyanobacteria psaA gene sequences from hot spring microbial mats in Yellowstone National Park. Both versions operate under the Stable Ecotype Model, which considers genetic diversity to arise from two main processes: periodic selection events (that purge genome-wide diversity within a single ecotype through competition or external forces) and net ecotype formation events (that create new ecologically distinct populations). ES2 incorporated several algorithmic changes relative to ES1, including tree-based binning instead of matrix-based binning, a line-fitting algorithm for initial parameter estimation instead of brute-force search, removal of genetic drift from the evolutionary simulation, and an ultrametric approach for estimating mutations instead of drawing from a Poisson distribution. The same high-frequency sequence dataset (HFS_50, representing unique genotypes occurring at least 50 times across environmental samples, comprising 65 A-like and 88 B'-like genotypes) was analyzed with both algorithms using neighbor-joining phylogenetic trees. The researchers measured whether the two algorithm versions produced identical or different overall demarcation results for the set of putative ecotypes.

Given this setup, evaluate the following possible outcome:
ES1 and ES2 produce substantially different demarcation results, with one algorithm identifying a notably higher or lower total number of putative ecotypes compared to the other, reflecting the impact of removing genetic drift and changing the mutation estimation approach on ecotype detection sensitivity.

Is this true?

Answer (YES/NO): NO